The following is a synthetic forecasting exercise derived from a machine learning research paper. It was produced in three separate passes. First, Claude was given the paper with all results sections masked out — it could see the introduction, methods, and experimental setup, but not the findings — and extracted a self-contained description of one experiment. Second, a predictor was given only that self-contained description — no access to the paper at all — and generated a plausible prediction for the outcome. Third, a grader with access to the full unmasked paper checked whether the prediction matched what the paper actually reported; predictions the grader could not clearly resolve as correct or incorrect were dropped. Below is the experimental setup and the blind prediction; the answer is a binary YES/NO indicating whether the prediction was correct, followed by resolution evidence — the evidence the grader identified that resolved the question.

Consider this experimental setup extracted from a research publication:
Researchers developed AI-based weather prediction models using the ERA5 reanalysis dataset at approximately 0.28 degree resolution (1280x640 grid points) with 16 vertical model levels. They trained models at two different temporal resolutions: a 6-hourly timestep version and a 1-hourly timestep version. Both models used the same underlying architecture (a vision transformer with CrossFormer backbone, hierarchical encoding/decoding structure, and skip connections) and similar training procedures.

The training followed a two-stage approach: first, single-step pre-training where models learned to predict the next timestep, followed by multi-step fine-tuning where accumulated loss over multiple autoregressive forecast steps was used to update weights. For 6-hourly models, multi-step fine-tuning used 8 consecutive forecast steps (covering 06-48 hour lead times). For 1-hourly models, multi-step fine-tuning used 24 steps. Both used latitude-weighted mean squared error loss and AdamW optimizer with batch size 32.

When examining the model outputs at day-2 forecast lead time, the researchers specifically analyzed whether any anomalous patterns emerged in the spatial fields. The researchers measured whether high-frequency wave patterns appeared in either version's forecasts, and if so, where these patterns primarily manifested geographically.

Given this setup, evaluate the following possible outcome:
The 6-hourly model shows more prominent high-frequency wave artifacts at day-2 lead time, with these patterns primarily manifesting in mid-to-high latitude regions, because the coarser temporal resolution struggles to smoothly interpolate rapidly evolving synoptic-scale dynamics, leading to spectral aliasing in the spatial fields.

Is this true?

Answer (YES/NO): NO